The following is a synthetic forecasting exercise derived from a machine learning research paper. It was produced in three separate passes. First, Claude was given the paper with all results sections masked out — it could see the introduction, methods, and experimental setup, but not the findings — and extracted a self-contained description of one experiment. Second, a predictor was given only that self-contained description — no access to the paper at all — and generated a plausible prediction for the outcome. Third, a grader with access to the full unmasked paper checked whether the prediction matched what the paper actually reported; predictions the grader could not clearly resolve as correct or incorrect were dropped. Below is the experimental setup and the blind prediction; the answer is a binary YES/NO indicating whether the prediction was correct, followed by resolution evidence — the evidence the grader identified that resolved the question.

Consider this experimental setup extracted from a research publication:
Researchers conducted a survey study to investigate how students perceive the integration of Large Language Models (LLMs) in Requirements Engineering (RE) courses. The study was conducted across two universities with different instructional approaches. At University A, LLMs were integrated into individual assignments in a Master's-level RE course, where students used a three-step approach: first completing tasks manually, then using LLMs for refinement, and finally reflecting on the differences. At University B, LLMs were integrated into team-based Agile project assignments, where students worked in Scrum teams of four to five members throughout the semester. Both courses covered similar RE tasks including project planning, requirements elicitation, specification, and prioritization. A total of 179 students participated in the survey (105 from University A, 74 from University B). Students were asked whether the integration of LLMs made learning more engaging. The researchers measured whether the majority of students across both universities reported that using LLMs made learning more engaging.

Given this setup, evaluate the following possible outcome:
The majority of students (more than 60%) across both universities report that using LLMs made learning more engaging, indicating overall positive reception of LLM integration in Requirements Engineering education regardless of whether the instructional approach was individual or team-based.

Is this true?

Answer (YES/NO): YES